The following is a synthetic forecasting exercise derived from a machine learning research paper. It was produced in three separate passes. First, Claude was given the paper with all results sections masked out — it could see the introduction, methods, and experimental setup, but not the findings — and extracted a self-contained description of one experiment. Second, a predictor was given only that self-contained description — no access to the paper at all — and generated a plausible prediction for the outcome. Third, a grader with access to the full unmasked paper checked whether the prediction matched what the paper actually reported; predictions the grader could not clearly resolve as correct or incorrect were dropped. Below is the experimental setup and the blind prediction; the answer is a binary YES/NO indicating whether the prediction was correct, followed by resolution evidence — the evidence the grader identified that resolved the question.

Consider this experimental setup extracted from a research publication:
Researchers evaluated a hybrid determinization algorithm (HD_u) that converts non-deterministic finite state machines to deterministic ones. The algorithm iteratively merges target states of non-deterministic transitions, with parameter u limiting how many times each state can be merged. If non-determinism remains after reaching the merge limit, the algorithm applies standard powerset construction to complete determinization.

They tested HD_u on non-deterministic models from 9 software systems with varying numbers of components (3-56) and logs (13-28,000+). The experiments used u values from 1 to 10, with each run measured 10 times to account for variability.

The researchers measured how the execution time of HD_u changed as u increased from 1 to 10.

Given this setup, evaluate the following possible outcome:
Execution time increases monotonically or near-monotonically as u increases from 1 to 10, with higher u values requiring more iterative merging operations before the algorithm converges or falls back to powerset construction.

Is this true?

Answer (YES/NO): NO